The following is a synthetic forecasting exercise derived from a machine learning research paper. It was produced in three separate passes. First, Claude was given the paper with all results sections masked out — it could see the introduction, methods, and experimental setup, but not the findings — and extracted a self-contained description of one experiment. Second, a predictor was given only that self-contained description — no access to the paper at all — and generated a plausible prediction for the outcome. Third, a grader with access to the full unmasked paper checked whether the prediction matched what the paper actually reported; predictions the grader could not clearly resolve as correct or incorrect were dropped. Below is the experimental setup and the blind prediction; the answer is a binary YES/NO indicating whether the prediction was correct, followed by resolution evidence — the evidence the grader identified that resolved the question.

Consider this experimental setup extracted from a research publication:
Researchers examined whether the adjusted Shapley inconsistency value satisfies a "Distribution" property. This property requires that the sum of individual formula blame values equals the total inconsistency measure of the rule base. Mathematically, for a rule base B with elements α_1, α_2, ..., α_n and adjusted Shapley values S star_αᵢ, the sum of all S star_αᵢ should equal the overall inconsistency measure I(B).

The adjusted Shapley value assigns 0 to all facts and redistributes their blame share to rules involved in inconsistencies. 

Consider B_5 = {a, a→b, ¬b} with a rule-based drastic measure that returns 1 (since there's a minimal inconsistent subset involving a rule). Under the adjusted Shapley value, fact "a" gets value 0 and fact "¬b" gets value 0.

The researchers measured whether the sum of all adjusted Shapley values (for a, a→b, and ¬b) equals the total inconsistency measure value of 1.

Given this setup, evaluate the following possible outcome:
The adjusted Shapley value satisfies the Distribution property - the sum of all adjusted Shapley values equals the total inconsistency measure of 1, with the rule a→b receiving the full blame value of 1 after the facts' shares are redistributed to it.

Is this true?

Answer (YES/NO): YES